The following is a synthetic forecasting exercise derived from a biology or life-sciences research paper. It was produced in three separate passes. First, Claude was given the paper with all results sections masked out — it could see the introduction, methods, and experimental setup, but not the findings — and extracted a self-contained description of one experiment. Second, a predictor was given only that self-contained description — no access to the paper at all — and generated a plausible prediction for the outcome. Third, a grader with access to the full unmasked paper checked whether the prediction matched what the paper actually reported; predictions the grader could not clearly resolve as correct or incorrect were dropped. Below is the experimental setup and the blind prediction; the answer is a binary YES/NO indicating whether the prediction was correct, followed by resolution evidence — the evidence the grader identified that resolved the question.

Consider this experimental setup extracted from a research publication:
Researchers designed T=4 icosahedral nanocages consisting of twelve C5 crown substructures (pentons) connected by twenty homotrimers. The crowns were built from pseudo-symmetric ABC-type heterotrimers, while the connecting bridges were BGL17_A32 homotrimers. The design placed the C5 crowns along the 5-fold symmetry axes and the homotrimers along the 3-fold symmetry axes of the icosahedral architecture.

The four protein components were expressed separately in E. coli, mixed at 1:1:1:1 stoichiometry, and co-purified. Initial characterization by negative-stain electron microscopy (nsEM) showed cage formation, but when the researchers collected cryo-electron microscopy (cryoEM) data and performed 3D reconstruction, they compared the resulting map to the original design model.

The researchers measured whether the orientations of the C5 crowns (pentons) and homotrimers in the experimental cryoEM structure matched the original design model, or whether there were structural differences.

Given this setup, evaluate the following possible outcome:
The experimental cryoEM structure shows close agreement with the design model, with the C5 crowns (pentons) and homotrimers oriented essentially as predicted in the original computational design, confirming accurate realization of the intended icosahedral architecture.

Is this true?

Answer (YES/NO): NO